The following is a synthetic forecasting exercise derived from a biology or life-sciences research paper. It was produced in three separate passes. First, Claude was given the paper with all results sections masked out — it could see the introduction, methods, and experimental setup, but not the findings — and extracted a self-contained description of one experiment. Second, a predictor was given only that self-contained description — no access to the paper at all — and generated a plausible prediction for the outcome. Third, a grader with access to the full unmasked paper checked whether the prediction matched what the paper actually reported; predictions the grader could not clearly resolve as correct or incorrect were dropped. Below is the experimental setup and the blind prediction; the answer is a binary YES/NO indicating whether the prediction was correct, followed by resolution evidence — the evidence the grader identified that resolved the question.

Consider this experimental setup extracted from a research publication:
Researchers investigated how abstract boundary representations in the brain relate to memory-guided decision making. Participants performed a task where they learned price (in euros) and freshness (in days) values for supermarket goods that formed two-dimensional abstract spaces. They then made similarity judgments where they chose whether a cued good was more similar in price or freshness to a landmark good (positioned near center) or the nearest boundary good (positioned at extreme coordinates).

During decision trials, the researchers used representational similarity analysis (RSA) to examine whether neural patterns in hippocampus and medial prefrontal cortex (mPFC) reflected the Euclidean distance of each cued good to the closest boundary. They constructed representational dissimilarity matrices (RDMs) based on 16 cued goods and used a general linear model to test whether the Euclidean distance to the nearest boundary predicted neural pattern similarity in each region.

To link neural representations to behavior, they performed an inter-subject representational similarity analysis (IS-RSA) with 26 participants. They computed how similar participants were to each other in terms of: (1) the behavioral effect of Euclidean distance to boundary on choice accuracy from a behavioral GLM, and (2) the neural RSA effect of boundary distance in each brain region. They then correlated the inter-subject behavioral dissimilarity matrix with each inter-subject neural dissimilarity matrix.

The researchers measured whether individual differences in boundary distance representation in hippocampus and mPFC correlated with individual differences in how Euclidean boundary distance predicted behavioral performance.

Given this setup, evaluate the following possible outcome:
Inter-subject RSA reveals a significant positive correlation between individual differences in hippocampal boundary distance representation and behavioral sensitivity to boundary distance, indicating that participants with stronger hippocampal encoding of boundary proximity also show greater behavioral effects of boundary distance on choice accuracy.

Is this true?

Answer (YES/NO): NO